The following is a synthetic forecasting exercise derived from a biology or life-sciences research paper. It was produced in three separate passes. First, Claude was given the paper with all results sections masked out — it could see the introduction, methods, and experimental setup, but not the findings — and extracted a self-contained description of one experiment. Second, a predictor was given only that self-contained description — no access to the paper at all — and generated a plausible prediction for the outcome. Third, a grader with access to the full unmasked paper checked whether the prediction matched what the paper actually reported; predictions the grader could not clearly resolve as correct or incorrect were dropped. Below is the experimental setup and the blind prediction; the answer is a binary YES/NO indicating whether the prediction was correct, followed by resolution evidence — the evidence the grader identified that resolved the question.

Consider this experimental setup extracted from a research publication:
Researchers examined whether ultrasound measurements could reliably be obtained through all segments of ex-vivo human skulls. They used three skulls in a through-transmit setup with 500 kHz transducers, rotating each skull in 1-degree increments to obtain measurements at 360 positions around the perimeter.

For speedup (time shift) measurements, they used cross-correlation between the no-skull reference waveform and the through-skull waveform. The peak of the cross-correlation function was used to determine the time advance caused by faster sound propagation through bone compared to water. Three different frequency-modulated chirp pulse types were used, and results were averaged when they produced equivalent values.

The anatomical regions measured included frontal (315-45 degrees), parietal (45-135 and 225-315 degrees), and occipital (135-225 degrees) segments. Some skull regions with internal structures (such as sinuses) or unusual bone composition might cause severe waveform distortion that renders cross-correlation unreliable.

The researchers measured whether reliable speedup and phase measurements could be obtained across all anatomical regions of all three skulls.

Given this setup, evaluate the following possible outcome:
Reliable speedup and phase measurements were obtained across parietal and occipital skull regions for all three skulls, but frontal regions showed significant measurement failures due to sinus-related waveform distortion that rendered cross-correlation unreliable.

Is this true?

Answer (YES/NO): NO